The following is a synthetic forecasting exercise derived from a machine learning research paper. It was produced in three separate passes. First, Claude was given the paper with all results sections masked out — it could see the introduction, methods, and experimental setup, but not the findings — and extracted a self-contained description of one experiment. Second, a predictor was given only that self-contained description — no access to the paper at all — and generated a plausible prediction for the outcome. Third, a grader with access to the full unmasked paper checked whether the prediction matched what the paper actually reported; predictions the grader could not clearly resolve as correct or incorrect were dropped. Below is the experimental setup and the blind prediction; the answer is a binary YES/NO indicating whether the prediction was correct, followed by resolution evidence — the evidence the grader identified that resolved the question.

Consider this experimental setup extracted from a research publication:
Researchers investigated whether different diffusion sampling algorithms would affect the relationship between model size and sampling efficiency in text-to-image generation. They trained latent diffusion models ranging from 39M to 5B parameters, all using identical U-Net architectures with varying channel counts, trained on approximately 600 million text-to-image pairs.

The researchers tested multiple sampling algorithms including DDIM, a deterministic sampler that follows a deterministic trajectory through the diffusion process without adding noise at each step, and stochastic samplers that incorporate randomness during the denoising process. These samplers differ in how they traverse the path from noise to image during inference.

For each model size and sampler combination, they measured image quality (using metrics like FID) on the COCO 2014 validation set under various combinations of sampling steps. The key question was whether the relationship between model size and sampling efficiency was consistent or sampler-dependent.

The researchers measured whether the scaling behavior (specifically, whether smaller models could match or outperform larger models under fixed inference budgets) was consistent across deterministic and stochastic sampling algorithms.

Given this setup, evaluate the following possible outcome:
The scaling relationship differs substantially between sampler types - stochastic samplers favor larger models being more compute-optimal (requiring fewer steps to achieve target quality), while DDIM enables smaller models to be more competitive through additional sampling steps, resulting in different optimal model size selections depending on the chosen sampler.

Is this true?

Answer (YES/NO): NO